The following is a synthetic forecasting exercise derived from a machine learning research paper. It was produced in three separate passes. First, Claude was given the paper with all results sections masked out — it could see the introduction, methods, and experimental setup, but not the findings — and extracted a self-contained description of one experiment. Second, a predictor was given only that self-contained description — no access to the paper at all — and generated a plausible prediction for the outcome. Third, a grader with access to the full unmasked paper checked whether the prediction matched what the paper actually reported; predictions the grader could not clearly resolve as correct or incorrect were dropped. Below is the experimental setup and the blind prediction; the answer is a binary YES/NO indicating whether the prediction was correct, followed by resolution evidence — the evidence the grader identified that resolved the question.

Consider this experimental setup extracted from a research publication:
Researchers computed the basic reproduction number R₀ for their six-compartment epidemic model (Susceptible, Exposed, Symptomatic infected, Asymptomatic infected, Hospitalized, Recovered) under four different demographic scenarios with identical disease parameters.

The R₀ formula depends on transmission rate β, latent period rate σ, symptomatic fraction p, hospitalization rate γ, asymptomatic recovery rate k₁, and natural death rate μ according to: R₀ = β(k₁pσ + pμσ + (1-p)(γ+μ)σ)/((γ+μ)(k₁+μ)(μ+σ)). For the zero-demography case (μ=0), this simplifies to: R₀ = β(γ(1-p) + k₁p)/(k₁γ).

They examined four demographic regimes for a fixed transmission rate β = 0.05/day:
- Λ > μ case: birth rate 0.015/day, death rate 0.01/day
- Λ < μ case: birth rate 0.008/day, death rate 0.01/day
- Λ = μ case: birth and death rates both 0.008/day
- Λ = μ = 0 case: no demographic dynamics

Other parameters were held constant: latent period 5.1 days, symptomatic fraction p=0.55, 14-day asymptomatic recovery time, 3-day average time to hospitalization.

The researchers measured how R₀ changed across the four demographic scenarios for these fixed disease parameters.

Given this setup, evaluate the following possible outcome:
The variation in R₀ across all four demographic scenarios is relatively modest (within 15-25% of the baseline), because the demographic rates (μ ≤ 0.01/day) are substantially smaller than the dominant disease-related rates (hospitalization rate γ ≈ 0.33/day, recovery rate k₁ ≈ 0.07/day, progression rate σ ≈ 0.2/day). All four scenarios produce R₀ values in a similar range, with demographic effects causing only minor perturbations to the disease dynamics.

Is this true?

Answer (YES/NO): YES